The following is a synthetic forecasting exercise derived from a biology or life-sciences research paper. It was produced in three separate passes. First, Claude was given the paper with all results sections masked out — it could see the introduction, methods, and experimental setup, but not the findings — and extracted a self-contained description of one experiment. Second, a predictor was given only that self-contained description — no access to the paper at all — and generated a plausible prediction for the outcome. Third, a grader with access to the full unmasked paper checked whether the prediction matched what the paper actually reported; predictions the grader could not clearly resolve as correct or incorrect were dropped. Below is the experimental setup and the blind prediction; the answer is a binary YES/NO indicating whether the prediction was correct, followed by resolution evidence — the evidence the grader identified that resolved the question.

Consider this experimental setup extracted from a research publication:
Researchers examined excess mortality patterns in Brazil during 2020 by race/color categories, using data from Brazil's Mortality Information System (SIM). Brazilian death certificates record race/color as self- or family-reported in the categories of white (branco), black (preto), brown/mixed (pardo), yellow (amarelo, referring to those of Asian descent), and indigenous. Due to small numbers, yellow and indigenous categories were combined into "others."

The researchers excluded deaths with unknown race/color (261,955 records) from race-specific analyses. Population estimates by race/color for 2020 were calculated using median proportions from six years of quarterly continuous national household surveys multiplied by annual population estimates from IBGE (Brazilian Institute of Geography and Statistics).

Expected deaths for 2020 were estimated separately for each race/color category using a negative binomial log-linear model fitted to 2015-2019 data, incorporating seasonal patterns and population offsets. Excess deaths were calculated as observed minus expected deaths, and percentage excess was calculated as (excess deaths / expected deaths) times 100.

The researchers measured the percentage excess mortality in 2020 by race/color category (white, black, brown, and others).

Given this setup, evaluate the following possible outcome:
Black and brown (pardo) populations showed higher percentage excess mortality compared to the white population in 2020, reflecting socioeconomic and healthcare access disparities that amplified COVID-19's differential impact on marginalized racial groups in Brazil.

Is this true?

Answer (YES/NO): YES